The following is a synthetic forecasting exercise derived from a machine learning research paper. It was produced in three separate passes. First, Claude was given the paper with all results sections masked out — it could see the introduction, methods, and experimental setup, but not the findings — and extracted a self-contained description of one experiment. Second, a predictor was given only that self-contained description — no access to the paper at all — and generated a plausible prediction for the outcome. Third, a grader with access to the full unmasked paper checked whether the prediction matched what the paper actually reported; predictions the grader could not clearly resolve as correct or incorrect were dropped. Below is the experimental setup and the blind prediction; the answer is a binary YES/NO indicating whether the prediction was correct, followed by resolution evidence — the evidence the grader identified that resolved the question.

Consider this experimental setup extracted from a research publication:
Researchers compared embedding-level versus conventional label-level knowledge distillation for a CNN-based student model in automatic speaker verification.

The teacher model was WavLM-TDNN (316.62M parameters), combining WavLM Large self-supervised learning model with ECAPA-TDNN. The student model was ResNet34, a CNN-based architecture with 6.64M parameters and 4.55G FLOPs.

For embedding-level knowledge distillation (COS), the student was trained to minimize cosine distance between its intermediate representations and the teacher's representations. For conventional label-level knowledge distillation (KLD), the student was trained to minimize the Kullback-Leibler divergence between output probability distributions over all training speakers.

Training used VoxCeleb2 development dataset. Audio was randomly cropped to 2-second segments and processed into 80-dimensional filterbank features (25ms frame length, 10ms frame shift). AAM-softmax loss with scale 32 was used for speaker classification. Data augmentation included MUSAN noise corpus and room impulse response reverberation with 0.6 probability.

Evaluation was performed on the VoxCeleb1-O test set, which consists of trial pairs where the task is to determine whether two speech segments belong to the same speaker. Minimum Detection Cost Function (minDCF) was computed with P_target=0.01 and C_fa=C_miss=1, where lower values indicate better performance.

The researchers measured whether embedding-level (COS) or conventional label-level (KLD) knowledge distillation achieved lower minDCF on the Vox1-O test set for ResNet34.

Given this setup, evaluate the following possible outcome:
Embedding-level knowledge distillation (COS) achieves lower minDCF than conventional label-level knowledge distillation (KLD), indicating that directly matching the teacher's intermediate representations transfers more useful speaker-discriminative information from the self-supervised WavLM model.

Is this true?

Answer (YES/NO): NO